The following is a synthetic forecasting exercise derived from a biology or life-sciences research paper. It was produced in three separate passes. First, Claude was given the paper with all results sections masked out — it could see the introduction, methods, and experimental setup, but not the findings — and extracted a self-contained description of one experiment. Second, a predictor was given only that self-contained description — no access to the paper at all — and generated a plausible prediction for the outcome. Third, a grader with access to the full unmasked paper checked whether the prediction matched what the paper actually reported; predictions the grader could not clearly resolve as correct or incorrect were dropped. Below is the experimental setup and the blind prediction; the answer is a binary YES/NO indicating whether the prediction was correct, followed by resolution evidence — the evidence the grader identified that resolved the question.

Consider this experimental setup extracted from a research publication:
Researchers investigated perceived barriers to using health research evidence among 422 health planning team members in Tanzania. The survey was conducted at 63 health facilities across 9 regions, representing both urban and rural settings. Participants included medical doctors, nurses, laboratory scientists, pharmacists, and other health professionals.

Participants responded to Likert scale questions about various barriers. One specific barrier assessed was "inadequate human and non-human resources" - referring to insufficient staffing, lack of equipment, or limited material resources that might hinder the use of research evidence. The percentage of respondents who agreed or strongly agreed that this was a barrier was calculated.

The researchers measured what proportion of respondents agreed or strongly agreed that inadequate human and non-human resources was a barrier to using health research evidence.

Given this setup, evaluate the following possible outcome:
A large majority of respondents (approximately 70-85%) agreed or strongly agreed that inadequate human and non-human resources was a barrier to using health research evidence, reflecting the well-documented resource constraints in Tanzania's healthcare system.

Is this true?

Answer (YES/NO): YES